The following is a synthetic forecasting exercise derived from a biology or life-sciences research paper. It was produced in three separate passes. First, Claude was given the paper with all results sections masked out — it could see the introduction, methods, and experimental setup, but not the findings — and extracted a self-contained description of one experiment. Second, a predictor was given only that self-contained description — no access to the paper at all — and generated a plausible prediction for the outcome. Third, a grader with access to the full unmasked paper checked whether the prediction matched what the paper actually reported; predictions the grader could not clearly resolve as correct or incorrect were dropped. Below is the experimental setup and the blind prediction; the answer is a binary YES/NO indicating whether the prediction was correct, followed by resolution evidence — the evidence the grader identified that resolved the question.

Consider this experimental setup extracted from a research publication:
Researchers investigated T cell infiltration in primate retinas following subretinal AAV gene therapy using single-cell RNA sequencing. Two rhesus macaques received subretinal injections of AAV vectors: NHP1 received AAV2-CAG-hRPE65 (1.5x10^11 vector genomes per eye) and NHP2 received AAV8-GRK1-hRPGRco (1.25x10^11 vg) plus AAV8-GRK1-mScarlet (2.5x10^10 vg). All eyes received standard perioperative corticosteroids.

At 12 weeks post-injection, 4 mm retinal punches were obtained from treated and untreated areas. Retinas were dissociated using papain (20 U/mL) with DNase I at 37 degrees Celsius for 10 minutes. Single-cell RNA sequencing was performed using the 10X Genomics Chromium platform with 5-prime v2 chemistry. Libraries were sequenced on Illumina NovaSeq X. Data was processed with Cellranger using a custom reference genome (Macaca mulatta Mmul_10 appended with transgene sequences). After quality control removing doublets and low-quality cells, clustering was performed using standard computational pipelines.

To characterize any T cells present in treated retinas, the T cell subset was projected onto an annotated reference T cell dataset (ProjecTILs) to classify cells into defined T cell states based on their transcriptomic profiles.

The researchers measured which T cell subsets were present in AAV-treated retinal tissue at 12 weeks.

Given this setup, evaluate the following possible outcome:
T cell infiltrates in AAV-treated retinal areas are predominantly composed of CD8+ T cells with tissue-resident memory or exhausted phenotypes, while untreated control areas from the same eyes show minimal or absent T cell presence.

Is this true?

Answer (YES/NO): NO